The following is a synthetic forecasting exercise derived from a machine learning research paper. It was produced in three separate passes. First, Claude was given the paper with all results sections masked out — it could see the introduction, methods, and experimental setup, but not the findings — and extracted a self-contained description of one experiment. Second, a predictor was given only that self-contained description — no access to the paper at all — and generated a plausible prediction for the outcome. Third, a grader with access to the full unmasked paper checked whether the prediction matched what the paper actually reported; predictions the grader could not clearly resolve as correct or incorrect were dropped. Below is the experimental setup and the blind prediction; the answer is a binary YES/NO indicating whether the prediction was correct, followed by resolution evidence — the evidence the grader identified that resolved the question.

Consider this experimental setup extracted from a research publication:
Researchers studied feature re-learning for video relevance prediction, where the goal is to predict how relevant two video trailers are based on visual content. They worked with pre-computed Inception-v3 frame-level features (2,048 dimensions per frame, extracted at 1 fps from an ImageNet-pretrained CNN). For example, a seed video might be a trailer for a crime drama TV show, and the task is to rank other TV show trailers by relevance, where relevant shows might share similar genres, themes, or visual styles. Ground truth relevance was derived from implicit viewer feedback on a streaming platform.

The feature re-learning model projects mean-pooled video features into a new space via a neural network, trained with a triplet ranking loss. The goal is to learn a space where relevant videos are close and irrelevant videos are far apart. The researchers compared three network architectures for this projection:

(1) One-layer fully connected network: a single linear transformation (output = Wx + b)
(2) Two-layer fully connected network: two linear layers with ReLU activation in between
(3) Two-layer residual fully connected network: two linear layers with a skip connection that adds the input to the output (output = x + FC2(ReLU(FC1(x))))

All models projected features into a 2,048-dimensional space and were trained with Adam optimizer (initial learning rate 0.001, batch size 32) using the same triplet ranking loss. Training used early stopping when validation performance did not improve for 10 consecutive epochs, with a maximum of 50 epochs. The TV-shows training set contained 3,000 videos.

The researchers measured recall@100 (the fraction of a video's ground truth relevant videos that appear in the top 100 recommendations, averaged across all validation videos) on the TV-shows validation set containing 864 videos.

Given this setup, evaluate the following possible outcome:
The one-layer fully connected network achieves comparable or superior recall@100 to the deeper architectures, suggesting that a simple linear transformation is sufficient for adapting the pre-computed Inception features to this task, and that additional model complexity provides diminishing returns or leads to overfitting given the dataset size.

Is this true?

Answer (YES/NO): YES